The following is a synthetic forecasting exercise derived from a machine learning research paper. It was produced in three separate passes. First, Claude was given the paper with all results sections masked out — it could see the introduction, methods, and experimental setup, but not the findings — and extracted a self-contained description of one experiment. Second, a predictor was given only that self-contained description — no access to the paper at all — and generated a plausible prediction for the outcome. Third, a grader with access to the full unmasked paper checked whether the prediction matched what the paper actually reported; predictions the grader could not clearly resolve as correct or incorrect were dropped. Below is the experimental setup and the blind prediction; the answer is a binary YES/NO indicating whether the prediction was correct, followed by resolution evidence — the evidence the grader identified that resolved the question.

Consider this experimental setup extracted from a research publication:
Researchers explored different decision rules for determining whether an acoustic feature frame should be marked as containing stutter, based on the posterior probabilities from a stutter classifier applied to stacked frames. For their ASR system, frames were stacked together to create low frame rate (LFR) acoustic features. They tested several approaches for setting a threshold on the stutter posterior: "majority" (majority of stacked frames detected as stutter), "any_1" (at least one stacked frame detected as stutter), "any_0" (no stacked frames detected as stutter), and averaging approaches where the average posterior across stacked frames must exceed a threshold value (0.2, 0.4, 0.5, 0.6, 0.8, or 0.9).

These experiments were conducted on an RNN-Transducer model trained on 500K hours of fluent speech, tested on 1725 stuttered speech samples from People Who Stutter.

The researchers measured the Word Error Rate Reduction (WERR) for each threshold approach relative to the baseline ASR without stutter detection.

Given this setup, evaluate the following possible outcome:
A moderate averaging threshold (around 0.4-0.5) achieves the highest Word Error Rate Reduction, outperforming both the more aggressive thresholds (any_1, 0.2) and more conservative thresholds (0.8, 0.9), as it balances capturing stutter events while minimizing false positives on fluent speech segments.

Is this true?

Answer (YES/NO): NO